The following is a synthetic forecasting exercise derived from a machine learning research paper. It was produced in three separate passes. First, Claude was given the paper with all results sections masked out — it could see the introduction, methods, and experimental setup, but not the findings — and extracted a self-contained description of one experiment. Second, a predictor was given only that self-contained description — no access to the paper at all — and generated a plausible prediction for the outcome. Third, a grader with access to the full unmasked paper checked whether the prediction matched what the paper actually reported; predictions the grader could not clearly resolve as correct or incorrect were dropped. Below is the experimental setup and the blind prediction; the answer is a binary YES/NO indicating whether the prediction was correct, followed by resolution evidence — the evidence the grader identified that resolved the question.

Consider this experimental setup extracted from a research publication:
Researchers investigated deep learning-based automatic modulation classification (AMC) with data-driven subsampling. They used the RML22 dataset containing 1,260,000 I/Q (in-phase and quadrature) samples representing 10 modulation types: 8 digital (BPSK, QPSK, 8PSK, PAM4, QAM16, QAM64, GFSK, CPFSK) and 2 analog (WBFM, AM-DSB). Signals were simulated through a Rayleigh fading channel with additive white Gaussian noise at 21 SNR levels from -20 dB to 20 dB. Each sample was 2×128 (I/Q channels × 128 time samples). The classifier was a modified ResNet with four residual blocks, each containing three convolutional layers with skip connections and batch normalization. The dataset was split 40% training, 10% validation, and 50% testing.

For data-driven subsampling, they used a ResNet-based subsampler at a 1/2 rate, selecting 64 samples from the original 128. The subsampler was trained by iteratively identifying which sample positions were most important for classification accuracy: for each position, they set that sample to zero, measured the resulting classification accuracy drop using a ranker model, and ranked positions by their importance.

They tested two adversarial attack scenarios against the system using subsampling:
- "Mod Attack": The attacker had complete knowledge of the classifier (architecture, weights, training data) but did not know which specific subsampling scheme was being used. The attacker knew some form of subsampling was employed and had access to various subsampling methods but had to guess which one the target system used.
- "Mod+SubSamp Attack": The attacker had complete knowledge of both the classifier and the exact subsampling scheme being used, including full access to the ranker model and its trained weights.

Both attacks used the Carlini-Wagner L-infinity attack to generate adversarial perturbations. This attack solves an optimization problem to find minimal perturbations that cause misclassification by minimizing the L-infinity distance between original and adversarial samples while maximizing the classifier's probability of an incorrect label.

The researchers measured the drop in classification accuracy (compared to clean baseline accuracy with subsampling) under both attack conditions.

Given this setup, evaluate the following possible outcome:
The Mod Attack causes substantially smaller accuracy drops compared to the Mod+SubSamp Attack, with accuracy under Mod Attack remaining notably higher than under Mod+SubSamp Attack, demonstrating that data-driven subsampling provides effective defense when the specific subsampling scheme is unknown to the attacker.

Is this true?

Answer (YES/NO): YES